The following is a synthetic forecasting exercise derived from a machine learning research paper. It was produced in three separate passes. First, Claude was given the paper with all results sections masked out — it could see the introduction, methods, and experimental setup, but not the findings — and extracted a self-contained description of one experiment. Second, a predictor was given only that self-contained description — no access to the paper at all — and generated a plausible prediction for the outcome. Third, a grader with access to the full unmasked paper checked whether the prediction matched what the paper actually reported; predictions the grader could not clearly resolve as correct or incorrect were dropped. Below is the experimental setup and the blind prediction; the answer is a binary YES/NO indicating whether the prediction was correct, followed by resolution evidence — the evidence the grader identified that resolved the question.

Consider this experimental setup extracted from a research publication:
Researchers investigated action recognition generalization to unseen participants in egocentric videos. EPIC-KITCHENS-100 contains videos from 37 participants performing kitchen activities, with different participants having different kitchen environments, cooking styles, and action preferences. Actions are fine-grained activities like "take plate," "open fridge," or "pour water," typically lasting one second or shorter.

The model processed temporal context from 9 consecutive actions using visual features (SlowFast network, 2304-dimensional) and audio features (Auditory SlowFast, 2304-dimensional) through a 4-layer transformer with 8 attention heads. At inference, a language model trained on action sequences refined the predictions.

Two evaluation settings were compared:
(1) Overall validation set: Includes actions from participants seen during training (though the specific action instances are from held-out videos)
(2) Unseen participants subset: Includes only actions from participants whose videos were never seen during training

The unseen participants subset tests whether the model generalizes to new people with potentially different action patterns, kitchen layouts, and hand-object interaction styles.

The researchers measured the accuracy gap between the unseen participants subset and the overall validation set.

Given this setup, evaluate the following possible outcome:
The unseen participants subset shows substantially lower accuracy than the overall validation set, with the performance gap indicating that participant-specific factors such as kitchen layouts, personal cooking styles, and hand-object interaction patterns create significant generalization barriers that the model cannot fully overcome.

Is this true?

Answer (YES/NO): YES